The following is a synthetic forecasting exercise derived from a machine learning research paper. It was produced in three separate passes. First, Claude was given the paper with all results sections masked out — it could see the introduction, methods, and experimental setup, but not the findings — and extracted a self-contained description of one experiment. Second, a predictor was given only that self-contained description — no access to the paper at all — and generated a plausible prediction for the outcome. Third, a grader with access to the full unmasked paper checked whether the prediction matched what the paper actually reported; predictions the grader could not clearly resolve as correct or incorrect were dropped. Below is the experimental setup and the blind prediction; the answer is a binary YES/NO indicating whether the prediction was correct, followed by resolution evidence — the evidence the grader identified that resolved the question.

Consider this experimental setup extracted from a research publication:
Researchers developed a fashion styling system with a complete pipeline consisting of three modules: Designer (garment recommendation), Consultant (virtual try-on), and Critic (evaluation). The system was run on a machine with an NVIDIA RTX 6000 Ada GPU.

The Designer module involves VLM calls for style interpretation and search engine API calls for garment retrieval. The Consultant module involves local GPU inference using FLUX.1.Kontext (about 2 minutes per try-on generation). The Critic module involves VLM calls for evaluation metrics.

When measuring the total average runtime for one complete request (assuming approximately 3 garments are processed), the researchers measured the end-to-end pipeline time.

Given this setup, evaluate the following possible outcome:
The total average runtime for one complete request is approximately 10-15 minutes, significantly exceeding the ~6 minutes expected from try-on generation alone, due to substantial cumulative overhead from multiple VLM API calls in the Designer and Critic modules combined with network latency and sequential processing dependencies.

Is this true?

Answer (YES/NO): YES